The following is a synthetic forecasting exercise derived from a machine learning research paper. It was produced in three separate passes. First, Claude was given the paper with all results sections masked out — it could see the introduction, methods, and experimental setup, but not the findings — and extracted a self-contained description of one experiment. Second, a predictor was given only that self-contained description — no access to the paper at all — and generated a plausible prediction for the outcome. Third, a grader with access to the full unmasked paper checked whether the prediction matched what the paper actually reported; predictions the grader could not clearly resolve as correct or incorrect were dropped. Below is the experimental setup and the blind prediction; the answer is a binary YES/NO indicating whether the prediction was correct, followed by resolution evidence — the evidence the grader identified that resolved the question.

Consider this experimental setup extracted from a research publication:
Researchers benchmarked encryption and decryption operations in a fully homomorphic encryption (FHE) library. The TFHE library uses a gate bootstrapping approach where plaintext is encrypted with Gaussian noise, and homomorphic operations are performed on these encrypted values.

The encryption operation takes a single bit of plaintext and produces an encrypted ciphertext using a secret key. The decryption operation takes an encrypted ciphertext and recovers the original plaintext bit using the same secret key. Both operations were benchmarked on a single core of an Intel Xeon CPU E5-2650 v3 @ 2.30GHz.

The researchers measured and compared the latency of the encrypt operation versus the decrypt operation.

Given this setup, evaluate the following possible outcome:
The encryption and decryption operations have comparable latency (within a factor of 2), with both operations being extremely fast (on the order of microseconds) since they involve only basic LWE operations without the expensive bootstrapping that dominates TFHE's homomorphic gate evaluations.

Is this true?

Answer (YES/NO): NO